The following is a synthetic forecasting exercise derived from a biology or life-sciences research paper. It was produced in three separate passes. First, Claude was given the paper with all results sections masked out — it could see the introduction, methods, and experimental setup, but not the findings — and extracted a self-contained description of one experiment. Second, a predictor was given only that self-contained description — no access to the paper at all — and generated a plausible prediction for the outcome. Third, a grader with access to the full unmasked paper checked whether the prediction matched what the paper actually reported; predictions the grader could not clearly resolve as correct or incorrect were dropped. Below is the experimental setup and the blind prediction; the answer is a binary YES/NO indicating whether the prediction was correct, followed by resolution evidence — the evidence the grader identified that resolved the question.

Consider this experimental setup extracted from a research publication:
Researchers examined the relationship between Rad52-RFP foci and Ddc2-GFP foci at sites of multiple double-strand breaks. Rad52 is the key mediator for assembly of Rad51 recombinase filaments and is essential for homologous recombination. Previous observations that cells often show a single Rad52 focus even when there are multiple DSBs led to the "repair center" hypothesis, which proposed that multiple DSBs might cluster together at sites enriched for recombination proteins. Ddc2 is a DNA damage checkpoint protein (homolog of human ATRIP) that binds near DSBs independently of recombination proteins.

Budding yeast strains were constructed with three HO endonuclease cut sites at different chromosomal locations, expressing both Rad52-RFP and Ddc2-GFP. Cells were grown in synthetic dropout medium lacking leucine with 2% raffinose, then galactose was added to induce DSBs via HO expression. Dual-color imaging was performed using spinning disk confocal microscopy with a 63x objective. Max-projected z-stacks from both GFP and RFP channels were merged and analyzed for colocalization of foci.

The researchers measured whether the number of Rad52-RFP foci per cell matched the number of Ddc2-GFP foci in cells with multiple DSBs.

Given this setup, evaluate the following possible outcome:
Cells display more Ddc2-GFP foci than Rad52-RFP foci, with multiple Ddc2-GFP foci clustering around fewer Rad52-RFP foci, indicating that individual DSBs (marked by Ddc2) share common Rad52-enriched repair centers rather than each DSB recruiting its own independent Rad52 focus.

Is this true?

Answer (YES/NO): NO